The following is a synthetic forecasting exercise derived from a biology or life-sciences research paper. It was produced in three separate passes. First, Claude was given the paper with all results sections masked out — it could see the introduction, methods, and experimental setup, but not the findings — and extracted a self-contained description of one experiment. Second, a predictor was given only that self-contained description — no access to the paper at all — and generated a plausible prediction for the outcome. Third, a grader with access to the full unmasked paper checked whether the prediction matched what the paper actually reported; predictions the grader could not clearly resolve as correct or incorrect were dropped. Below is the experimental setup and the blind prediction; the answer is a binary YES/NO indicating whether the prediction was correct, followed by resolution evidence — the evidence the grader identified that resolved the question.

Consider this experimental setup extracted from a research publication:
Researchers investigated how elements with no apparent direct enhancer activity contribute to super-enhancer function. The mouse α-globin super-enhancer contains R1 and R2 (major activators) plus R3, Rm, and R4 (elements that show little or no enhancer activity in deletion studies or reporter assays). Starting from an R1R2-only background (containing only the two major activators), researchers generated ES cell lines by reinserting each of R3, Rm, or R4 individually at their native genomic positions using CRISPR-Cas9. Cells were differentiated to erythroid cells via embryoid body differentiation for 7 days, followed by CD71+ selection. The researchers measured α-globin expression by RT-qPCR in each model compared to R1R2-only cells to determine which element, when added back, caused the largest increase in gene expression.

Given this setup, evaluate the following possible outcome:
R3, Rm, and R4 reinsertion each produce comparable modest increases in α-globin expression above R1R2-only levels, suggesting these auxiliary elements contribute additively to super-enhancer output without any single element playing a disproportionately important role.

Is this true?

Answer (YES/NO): NO